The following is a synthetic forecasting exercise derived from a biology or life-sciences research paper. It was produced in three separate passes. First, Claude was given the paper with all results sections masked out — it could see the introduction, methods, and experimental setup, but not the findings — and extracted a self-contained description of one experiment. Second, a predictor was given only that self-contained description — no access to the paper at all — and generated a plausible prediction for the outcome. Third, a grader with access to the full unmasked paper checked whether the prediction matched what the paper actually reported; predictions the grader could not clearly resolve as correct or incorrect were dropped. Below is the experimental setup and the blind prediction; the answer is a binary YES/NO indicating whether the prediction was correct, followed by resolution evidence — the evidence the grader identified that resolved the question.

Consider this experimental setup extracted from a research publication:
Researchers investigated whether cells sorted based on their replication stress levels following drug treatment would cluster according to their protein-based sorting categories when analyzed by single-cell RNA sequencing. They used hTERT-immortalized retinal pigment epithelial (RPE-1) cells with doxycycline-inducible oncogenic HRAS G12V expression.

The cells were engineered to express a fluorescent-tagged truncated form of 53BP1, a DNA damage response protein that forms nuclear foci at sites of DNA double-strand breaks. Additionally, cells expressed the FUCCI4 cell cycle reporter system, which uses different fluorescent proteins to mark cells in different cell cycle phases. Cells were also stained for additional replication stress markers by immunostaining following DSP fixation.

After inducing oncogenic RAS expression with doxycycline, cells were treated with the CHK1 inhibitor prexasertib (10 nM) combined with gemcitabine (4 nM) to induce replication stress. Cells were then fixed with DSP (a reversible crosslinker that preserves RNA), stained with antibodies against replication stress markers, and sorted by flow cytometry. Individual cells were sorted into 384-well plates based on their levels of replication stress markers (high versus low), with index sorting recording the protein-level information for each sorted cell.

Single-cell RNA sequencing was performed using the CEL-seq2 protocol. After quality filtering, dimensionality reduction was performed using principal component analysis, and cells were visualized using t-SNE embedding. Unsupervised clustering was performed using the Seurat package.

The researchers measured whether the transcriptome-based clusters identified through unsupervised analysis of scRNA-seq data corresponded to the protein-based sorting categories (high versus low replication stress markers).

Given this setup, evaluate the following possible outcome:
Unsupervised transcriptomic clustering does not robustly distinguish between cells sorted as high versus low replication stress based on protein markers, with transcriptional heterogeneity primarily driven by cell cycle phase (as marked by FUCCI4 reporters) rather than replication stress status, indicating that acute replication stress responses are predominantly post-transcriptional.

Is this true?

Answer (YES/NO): NO